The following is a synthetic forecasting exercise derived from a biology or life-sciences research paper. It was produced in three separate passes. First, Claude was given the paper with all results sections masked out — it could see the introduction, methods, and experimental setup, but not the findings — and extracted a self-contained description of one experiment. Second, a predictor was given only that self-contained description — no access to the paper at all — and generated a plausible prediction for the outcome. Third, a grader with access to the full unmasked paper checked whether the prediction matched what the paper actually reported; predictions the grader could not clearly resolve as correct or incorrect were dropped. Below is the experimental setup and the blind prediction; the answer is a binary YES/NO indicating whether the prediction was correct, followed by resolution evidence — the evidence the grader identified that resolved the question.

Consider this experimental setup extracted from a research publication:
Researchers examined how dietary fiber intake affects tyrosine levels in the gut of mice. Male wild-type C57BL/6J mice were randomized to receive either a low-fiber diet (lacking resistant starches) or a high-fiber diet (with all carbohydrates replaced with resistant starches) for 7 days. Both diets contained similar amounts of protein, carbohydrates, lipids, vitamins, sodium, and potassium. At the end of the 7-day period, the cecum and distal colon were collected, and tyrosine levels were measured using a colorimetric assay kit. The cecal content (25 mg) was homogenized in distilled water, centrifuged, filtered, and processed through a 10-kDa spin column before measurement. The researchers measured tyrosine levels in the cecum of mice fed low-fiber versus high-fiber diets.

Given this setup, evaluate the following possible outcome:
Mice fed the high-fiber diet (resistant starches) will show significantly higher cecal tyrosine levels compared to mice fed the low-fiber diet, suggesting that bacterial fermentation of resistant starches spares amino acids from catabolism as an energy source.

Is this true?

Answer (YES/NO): NO